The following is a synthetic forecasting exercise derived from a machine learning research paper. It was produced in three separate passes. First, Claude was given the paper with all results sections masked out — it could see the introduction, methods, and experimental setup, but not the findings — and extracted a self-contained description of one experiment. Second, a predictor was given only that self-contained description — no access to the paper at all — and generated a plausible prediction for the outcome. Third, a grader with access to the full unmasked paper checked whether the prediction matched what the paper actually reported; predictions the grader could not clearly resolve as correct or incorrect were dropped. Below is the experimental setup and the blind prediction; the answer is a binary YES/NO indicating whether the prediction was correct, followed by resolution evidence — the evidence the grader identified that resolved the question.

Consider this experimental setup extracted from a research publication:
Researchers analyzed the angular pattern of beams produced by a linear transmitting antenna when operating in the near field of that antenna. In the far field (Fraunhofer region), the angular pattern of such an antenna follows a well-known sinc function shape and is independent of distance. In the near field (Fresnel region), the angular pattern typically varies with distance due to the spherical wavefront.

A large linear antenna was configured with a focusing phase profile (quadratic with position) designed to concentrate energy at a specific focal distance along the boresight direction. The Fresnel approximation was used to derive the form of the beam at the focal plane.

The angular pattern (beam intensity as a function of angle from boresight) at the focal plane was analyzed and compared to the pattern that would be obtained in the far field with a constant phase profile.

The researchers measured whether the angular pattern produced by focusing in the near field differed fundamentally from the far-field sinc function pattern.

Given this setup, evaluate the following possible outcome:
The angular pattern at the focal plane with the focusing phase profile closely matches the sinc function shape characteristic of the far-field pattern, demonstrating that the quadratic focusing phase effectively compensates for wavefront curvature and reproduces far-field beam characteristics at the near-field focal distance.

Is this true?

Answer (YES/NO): YES